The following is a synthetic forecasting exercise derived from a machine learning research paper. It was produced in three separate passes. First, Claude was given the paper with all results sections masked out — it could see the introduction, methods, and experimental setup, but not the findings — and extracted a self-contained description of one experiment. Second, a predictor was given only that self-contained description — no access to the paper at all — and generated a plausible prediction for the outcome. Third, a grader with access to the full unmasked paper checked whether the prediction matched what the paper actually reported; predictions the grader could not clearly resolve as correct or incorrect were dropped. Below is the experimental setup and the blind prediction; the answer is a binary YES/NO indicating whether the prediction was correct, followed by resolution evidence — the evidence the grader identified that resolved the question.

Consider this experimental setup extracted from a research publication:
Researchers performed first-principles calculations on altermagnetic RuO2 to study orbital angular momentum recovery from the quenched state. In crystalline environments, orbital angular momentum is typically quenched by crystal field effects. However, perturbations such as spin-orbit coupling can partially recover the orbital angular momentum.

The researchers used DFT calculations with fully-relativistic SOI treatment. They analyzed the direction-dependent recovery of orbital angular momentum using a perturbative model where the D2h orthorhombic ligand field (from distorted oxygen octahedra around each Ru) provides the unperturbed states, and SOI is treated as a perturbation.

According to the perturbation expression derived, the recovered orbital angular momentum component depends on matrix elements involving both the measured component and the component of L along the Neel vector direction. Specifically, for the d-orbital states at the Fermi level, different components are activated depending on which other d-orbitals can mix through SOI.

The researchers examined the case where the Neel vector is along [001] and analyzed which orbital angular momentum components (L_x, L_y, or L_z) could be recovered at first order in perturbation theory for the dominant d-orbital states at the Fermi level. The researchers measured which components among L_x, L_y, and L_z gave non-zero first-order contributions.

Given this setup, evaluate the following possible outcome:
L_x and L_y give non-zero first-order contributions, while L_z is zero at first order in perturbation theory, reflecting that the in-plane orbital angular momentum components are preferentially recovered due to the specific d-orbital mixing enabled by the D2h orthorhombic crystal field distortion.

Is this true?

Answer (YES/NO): NO